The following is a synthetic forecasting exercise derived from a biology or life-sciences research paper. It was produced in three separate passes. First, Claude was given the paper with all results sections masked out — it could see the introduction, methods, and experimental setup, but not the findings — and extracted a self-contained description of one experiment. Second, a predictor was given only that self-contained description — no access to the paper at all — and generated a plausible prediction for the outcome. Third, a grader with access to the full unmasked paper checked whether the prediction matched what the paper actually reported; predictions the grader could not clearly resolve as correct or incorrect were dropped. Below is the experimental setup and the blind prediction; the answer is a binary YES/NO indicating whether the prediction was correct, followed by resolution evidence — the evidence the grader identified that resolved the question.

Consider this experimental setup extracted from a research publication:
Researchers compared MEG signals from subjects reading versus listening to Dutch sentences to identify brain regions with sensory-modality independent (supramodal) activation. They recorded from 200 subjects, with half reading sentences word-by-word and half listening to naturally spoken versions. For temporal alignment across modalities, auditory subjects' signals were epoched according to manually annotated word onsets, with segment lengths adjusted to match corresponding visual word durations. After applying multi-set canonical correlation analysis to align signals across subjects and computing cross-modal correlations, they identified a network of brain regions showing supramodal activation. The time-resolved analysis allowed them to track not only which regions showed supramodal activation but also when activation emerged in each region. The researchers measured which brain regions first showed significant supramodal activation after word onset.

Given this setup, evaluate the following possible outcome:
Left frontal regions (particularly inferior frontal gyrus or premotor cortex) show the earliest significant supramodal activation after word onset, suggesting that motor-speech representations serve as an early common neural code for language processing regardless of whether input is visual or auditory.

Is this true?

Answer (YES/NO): NO